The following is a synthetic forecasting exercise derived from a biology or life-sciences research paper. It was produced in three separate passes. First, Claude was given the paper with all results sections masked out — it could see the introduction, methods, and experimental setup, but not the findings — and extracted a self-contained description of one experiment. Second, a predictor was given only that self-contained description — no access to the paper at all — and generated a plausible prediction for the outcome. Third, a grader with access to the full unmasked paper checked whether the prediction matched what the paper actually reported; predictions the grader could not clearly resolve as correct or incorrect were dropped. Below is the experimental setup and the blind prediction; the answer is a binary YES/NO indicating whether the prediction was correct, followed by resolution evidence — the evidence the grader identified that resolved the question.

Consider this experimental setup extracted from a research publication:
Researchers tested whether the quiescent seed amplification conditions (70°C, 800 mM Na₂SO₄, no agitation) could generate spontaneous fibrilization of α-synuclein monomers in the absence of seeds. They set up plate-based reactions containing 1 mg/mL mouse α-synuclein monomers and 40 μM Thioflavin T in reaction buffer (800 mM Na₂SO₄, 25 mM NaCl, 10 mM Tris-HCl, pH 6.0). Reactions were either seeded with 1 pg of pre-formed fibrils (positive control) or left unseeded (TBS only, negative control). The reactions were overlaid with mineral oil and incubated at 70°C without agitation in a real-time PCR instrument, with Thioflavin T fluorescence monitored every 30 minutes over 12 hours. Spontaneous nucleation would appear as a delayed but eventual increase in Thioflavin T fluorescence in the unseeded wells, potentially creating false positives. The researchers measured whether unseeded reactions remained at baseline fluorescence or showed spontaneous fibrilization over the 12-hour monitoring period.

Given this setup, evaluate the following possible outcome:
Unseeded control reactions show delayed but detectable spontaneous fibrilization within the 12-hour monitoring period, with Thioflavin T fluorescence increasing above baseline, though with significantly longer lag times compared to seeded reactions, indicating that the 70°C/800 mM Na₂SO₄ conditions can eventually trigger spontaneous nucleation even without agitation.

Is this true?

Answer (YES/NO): NO